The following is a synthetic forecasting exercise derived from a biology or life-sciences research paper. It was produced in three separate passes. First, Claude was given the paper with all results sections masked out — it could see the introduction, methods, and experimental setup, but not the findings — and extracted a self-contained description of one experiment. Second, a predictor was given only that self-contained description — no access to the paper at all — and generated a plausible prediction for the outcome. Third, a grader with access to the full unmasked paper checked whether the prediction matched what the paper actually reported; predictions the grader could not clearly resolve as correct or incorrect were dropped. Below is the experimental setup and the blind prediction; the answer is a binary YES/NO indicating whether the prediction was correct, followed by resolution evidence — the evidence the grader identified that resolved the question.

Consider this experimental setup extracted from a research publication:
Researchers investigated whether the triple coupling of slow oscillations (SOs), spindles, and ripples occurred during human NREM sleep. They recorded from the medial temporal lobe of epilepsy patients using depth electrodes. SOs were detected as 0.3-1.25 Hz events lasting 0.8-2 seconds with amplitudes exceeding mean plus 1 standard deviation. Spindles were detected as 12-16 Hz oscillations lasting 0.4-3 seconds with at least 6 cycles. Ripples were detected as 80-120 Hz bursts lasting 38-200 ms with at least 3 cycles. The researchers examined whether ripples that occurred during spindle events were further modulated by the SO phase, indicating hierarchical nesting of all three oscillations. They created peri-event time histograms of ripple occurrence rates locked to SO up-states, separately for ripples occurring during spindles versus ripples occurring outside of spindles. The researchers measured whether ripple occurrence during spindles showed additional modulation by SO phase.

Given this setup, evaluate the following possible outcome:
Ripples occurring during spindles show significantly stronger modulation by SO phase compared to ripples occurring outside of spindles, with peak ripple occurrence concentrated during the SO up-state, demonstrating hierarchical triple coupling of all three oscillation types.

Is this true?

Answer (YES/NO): YES